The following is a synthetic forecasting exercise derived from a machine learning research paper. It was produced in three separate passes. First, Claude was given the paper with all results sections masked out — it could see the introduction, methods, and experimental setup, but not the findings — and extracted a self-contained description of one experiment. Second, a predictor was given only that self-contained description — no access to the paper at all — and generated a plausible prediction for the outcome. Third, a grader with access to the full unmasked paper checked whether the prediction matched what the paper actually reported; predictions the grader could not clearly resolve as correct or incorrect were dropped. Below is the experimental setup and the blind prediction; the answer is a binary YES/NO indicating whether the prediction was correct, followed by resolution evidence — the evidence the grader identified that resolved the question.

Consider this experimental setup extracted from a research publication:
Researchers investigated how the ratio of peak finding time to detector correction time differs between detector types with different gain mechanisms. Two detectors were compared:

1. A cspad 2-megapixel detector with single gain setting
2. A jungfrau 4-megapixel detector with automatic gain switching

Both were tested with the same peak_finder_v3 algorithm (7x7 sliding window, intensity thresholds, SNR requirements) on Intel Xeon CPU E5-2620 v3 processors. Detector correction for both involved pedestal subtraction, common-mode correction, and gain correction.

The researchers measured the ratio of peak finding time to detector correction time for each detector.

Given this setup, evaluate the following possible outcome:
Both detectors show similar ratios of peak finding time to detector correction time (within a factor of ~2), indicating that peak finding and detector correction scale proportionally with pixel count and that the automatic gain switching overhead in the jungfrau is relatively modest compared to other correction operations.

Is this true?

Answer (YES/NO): NO